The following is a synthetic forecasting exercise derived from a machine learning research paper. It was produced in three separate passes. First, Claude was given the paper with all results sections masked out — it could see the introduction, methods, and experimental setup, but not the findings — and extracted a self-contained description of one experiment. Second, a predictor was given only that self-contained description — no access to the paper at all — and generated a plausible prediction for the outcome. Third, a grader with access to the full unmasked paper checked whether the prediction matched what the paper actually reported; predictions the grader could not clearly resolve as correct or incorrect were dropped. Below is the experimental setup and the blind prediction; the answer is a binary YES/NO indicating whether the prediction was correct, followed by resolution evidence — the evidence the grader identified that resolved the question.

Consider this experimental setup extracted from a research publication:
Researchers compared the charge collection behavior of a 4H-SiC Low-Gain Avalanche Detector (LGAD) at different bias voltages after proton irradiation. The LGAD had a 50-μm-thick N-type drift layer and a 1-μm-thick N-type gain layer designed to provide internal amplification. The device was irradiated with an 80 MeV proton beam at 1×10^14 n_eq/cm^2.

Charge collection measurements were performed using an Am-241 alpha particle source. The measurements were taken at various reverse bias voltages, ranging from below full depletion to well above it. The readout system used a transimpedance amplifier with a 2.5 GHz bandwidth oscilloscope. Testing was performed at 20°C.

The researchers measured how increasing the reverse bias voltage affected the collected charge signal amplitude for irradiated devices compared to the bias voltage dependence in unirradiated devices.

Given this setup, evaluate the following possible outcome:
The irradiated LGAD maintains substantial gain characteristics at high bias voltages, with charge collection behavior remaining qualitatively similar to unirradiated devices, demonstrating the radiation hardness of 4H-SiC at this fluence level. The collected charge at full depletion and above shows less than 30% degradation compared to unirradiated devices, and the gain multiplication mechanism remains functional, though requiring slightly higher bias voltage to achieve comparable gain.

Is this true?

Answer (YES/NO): NO